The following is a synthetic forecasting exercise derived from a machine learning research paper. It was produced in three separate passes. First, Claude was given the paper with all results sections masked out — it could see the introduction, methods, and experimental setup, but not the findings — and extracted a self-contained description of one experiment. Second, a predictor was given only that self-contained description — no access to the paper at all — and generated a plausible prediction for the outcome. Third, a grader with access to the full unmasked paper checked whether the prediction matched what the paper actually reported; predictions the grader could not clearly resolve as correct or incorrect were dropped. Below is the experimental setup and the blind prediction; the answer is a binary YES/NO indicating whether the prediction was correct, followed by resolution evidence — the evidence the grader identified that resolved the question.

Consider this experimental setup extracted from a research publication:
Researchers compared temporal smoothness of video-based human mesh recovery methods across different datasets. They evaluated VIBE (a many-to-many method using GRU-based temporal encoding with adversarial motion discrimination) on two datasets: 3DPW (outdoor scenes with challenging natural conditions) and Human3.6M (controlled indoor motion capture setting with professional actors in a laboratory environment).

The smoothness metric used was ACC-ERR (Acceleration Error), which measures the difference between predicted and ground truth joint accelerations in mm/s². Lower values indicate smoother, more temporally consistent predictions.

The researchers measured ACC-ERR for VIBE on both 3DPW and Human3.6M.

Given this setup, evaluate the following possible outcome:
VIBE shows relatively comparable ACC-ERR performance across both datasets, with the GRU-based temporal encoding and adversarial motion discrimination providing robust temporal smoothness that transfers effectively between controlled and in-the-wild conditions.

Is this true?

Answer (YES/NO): NO